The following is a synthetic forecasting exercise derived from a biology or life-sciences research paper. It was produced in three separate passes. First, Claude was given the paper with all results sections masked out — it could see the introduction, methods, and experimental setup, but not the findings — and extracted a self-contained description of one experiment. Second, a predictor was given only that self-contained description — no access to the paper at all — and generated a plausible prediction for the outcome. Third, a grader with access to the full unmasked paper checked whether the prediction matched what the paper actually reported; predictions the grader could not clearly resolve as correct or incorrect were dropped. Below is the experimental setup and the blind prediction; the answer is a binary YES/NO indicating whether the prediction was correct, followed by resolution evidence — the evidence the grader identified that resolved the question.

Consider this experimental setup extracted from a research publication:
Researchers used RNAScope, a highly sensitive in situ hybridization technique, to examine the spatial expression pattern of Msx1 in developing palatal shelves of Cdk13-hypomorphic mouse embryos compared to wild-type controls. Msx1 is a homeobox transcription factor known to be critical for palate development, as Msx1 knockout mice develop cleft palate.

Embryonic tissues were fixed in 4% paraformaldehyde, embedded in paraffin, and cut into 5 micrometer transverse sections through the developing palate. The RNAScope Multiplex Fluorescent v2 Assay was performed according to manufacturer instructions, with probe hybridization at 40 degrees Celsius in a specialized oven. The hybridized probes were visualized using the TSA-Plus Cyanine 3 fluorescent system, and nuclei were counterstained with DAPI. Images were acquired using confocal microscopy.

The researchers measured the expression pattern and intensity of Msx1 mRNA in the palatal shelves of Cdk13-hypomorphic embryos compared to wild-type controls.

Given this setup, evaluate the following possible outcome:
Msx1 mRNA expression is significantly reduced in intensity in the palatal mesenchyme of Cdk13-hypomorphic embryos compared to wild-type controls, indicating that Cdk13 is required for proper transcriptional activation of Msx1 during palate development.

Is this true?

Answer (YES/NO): YES